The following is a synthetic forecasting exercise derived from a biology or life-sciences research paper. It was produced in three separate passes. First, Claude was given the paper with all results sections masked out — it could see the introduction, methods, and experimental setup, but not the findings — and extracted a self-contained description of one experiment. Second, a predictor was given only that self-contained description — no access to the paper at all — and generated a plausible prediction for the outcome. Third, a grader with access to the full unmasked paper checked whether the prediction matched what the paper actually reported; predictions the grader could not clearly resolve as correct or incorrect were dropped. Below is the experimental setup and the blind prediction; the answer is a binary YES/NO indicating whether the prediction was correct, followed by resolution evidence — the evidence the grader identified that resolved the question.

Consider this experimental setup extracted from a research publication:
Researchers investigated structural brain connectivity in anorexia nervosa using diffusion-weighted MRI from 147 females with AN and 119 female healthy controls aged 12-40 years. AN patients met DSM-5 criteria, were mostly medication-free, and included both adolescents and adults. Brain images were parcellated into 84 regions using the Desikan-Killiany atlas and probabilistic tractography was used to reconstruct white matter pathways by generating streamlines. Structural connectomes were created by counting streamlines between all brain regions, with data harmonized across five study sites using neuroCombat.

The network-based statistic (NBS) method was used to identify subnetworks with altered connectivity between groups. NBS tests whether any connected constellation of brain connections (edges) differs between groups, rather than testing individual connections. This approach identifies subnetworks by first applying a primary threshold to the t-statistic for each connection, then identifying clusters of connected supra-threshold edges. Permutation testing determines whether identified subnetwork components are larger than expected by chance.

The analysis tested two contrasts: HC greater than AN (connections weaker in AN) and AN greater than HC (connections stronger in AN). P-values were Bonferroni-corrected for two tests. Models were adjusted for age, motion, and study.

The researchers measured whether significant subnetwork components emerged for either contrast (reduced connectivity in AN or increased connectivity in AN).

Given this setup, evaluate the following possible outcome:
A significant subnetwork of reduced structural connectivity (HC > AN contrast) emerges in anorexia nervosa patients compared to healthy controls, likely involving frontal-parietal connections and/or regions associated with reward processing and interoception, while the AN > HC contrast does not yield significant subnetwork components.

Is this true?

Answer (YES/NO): NO